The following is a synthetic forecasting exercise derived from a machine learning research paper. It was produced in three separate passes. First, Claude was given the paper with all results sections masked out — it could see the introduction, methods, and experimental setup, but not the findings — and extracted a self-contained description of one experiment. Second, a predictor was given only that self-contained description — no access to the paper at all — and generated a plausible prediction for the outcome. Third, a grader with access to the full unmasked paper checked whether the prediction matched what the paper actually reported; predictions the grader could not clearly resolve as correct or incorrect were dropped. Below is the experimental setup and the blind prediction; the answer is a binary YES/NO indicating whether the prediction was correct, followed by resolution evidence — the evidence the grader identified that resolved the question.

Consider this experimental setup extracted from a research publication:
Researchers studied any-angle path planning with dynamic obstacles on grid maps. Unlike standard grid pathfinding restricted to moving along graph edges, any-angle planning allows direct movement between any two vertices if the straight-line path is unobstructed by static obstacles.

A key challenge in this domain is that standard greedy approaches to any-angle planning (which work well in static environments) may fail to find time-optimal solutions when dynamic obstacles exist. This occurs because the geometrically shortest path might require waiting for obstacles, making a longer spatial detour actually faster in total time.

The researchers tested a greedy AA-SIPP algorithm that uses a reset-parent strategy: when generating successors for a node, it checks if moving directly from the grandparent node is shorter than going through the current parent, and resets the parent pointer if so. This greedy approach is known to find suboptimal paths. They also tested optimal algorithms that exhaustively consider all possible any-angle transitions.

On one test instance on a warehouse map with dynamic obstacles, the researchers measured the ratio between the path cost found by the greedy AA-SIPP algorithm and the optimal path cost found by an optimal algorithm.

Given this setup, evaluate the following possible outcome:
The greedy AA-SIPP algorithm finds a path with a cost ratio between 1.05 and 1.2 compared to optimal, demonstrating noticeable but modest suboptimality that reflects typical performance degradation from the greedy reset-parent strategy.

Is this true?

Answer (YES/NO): YES